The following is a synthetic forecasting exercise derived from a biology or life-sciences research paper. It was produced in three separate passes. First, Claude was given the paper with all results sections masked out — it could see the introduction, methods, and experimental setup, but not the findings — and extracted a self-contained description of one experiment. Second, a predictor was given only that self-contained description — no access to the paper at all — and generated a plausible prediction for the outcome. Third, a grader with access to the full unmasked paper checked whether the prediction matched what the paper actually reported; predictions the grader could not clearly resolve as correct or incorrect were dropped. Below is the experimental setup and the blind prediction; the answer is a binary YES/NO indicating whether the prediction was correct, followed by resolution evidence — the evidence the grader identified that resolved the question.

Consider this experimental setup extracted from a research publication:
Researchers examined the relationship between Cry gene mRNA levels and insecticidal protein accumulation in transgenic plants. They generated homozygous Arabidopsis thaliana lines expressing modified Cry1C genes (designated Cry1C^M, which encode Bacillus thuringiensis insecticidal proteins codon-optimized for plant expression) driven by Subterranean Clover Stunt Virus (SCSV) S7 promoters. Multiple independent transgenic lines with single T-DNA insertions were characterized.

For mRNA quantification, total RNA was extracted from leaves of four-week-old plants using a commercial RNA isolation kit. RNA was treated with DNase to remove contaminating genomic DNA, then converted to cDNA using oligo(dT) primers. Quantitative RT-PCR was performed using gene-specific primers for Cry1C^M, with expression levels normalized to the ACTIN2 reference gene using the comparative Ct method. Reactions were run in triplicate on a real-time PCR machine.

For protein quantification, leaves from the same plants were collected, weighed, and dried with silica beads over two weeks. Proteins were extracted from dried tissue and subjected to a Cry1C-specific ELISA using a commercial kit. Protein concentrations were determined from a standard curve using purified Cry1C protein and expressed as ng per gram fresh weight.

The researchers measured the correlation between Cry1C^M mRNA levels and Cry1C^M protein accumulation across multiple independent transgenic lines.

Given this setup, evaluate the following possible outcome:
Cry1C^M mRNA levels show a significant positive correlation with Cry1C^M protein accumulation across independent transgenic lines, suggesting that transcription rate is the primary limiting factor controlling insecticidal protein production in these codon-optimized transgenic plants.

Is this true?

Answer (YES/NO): NO